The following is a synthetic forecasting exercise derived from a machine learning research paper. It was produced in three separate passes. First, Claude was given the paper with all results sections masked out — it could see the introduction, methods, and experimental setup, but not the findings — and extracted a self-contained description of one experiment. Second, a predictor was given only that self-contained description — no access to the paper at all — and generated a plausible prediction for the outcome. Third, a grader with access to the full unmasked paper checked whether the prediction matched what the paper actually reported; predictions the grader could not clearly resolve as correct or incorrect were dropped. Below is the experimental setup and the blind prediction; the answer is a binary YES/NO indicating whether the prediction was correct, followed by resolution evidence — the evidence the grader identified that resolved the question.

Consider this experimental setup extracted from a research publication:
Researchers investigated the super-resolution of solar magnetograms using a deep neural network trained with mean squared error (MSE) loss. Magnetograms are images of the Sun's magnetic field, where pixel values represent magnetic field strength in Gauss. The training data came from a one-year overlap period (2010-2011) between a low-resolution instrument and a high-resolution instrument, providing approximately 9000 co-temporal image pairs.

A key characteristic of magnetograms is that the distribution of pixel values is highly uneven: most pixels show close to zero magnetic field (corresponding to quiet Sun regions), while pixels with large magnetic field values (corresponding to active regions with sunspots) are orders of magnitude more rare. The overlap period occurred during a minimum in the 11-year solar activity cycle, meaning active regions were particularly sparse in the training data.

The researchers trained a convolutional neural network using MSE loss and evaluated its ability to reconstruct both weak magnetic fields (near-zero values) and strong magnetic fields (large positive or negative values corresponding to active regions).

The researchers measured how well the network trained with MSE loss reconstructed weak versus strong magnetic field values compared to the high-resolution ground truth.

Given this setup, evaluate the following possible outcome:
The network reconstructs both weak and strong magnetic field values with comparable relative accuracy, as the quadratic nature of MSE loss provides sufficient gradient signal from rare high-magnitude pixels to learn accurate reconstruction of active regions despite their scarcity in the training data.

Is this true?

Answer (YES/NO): NO